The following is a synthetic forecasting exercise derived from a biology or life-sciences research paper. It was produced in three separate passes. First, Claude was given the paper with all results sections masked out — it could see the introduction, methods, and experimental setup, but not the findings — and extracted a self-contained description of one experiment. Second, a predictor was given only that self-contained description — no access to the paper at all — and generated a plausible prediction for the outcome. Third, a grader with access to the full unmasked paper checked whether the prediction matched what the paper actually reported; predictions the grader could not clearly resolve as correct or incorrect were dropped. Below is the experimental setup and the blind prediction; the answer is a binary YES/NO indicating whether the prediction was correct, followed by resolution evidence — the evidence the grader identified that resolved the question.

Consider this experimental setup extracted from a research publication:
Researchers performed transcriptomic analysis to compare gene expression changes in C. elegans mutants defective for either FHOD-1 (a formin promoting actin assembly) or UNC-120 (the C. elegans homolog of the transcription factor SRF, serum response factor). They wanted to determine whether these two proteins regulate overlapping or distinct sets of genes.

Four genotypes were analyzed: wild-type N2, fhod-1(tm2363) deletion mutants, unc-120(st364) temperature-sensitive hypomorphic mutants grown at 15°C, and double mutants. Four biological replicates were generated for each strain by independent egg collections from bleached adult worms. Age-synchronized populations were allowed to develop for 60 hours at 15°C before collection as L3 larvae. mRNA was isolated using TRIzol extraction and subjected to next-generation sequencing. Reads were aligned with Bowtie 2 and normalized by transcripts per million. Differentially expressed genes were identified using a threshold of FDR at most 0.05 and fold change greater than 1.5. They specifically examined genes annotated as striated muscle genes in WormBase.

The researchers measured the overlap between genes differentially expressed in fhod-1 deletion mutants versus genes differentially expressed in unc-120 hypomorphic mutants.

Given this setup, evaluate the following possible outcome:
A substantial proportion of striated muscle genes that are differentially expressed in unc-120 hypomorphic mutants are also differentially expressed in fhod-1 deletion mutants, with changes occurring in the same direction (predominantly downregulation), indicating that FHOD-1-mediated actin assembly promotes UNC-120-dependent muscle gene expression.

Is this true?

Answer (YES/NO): NO